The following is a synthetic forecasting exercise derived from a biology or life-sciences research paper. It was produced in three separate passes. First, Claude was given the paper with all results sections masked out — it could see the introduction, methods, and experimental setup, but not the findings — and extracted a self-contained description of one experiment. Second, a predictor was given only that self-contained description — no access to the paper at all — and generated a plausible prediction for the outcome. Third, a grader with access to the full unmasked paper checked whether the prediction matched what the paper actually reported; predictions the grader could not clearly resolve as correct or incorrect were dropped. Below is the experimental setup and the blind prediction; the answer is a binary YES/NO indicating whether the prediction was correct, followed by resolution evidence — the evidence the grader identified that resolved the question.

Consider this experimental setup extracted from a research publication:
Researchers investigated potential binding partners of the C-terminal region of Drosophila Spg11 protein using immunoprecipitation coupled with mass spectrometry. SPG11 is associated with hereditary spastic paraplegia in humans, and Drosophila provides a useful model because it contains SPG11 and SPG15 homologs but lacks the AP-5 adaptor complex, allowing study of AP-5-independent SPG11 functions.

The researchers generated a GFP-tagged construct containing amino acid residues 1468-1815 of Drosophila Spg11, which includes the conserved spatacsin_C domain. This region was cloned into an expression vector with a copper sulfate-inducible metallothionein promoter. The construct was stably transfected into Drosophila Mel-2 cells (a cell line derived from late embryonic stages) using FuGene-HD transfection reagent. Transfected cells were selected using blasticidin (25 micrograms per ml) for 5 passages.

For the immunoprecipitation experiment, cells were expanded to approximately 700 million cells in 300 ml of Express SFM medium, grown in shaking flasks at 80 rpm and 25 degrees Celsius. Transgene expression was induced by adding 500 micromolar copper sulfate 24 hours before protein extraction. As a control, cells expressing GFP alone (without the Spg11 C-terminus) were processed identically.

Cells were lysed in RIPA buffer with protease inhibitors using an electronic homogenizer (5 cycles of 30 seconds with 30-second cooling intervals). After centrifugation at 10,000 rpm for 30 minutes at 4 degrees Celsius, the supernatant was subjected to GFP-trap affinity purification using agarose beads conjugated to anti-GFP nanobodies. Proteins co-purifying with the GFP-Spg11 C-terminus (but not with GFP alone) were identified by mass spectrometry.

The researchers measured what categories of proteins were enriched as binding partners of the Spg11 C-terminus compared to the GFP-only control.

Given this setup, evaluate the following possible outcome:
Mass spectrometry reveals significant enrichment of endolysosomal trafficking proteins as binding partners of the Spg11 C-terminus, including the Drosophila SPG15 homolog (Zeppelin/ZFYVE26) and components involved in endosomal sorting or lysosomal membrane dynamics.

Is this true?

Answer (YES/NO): NO